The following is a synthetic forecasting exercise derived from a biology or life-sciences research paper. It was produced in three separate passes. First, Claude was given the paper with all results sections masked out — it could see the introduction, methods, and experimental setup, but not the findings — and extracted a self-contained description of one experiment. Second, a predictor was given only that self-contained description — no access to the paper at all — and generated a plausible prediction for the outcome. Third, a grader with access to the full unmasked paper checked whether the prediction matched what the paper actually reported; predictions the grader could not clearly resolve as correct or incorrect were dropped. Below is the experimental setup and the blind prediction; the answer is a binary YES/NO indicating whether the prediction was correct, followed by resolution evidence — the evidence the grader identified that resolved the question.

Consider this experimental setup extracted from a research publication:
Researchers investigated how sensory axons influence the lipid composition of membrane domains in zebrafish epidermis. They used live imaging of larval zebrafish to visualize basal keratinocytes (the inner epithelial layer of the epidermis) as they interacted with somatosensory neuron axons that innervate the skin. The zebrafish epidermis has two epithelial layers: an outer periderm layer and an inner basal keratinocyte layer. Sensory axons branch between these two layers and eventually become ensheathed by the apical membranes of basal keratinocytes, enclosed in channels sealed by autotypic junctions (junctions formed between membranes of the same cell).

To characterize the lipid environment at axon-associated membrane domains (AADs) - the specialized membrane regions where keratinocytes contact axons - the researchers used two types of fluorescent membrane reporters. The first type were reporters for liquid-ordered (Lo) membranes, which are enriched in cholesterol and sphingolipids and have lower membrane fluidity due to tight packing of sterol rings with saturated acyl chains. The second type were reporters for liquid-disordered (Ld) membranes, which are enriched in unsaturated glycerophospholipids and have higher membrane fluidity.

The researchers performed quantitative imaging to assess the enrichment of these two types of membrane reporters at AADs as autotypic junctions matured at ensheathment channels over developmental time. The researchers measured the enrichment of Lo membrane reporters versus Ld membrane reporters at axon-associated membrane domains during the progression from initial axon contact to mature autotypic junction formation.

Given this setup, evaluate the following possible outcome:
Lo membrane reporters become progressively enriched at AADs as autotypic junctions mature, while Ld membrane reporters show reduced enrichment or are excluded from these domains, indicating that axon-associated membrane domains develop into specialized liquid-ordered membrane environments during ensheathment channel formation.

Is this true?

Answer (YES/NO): NO